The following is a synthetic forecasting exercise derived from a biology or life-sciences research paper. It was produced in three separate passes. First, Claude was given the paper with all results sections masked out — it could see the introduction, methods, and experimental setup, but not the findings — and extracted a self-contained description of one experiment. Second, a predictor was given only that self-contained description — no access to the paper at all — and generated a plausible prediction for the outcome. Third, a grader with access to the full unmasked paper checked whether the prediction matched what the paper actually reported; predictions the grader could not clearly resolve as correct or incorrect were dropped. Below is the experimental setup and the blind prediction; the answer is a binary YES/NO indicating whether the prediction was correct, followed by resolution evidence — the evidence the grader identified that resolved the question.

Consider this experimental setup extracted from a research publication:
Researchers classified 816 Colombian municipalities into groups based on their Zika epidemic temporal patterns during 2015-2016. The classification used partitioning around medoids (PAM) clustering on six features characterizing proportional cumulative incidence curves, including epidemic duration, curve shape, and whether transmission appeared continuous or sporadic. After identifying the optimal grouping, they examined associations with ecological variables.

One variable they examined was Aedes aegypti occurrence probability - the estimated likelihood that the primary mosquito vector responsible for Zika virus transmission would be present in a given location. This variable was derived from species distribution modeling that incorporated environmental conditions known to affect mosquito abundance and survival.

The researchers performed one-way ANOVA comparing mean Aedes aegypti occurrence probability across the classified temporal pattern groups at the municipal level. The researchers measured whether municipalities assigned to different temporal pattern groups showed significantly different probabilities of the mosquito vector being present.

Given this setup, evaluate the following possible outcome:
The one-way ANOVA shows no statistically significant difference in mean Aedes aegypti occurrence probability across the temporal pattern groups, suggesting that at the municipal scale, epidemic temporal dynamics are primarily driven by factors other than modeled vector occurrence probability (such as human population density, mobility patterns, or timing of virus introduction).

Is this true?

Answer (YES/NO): NO